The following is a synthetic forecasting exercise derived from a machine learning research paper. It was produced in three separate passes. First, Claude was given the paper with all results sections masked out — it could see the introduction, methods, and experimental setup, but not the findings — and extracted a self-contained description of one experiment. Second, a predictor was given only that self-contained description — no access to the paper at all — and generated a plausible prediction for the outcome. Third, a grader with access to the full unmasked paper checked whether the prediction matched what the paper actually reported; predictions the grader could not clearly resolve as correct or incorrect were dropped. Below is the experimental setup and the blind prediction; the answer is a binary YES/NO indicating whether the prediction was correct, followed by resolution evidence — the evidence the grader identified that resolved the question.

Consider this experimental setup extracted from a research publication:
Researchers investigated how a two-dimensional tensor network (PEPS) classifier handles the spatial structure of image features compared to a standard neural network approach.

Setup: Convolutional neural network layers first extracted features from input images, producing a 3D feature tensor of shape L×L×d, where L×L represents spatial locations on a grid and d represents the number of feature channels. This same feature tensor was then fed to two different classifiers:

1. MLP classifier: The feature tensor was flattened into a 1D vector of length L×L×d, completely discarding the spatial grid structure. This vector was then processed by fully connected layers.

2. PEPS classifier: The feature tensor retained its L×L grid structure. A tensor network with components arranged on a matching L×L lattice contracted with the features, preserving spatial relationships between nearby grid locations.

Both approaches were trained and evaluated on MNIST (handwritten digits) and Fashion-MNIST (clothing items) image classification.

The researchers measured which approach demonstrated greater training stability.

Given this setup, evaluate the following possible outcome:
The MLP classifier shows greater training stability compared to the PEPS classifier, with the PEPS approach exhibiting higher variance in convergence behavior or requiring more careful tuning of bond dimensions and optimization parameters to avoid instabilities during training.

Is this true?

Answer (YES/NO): NO